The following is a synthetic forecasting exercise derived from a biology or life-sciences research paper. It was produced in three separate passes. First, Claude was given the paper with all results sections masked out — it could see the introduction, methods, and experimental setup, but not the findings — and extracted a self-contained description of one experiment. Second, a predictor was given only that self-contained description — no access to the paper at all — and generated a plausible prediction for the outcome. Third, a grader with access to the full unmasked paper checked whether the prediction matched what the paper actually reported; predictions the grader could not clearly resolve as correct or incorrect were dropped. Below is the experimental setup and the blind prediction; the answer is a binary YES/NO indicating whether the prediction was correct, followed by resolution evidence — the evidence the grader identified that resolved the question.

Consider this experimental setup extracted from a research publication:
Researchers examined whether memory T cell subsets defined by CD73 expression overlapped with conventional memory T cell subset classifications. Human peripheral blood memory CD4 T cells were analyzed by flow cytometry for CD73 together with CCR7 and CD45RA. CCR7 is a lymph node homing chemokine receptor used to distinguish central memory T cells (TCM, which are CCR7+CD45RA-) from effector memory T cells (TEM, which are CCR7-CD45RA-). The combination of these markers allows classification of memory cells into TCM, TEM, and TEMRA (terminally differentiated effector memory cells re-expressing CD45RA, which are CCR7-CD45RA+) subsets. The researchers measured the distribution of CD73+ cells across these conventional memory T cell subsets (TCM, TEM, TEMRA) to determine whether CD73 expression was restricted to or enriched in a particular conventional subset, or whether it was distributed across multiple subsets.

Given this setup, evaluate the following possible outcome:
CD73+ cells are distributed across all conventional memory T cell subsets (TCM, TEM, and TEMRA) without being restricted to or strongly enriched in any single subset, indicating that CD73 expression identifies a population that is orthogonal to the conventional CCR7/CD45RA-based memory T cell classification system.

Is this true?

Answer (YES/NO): YES